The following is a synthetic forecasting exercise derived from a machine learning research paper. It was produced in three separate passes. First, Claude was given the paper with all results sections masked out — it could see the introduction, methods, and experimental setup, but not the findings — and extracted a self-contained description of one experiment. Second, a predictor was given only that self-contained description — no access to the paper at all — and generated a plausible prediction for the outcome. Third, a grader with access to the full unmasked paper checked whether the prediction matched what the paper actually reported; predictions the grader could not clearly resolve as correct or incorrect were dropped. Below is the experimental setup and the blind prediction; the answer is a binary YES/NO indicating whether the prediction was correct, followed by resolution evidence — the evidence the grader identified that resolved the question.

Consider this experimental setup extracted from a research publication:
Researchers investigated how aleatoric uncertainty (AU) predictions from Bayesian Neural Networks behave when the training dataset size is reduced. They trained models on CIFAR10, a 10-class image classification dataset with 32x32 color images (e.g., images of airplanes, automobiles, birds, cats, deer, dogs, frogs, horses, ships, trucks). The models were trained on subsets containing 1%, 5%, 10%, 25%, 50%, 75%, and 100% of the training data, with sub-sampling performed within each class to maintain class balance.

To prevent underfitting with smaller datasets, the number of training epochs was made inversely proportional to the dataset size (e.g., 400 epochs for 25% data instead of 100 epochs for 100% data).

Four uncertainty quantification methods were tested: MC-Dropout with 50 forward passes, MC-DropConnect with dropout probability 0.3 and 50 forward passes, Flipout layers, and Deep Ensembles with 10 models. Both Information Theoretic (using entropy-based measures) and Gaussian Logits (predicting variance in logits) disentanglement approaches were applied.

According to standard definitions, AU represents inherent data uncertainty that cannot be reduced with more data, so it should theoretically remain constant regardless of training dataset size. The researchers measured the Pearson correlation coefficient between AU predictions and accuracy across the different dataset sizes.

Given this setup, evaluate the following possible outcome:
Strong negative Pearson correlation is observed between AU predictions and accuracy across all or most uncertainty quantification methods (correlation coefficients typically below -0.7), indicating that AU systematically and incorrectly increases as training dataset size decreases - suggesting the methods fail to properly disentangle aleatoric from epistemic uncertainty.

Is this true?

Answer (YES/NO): NO